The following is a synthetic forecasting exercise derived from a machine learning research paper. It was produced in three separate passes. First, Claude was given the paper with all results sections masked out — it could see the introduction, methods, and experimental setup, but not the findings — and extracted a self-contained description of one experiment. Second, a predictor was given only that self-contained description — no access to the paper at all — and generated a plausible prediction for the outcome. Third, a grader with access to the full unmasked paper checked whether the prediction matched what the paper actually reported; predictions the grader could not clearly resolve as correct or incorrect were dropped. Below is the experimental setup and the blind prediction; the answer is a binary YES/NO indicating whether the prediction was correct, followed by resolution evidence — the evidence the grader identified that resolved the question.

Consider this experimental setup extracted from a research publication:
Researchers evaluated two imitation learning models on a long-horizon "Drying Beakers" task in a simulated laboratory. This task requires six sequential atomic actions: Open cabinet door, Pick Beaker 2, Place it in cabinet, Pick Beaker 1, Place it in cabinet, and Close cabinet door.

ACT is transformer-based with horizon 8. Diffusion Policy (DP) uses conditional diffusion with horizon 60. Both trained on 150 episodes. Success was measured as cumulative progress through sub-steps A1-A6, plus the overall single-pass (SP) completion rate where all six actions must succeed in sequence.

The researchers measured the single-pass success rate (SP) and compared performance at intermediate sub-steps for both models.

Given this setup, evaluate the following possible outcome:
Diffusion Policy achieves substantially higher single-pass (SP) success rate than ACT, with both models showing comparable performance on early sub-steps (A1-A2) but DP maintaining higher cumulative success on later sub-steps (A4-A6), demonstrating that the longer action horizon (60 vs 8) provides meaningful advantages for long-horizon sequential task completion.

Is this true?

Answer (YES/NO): NO